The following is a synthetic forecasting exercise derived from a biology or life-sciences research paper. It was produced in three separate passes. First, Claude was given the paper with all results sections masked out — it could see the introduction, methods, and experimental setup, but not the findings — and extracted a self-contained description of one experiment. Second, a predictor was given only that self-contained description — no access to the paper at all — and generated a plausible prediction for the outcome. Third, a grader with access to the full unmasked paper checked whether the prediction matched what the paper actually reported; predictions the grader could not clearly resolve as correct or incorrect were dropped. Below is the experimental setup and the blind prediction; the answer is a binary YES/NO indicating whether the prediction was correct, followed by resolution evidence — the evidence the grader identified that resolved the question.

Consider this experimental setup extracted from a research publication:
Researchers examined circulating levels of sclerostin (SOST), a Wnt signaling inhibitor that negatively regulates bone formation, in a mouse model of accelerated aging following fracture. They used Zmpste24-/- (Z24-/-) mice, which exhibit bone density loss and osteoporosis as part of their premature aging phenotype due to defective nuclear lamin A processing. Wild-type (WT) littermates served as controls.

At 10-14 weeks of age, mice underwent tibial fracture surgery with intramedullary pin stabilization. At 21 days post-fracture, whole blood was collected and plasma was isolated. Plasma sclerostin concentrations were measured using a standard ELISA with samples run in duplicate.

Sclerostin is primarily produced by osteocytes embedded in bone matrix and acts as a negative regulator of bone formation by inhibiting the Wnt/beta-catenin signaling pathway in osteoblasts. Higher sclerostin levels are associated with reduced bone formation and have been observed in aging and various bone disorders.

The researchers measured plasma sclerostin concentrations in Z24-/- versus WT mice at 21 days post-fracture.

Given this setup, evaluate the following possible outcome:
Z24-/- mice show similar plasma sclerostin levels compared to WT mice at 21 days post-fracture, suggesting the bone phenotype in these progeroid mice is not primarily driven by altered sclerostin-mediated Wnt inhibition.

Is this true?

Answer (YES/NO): NO